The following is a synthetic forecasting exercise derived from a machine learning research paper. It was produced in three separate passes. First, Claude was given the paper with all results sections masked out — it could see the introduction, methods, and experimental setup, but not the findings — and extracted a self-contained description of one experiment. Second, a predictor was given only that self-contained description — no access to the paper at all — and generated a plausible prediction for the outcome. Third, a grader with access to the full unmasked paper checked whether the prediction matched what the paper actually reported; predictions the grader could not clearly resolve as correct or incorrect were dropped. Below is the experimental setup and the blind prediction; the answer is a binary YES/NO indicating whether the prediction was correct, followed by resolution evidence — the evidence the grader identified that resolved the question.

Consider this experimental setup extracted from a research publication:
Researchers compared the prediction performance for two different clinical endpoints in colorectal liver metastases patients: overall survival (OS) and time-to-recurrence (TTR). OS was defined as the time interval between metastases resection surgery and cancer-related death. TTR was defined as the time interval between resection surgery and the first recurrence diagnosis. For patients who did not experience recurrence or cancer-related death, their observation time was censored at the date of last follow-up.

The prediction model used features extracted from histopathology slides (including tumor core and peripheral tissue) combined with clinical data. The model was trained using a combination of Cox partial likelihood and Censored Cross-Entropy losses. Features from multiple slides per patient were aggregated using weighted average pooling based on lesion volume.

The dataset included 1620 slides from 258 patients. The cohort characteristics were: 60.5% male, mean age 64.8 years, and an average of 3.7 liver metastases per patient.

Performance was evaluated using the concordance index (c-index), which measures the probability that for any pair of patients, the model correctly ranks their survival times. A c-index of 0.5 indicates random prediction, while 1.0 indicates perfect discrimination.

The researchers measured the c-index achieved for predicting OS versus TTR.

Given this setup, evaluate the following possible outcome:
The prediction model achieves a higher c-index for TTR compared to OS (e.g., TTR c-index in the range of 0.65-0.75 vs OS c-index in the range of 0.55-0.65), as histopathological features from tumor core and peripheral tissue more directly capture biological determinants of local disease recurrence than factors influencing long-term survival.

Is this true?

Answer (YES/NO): NO